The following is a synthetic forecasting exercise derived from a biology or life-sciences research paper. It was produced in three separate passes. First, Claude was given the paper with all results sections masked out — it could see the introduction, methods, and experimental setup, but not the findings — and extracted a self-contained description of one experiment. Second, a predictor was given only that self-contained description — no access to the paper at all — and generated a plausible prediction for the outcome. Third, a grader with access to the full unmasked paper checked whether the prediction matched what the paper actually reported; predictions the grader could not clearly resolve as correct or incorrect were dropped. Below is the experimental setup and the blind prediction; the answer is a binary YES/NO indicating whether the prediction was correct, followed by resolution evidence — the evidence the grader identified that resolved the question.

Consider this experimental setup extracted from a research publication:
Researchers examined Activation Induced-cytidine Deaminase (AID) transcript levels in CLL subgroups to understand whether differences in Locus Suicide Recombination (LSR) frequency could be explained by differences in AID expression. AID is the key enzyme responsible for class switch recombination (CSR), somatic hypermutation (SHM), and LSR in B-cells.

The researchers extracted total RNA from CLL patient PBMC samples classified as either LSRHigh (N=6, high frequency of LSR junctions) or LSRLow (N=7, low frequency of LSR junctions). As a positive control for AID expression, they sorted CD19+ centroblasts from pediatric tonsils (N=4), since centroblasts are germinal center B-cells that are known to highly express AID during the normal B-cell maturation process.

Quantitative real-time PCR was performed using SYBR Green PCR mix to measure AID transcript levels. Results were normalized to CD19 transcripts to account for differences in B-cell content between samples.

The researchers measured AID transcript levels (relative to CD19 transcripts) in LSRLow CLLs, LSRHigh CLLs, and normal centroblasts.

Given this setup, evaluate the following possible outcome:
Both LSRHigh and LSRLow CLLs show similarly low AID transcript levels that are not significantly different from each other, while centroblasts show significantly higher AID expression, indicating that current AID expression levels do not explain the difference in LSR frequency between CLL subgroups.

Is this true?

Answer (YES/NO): YES